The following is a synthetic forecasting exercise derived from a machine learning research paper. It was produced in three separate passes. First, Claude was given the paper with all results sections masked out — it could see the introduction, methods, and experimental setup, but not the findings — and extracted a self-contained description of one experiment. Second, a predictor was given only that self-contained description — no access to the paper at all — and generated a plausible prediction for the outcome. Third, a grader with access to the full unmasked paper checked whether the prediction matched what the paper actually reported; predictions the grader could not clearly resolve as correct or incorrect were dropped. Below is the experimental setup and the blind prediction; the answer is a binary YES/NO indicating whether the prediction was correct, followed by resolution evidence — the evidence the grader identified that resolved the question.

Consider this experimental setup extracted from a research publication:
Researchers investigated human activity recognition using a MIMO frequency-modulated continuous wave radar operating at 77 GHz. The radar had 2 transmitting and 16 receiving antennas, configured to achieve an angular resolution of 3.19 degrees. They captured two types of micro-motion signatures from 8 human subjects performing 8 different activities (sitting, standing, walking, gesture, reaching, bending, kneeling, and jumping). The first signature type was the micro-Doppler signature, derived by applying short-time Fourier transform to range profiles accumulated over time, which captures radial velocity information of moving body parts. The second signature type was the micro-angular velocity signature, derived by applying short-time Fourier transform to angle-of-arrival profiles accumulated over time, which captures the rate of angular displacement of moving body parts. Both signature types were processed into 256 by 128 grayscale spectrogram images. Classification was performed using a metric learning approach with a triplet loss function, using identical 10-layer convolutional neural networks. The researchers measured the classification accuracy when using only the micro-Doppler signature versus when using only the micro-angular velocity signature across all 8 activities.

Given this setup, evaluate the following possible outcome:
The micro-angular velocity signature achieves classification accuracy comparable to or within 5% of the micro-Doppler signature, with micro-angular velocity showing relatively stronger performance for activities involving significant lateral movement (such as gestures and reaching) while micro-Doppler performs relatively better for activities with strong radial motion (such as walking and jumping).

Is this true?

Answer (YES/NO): YES